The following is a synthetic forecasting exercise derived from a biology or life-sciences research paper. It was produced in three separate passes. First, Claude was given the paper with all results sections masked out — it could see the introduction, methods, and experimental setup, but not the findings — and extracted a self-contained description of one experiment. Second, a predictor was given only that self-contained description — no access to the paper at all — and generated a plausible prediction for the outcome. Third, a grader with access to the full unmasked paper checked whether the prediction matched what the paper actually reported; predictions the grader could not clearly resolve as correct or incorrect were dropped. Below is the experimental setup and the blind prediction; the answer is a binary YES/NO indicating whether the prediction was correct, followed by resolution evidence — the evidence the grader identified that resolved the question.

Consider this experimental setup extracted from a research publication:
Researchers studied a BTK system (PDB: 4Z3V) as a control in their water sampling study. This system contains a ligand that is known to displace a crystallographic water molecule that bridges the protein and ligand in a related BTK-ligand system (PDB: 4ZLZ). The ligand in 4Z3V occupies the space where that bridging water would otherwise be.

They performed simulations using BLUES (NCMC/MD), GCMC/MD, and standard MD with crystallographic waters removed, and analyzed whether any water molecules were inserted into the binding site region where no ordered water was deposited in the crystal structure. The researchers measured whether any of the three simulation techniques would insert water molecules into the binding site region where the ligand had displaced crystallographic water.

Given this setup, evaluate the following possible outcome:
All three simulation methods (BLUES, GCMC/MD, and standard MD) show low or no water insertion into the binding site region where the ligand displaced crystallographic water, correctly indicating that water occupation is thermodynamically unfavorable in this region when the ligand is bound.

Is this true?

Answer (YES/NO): YES